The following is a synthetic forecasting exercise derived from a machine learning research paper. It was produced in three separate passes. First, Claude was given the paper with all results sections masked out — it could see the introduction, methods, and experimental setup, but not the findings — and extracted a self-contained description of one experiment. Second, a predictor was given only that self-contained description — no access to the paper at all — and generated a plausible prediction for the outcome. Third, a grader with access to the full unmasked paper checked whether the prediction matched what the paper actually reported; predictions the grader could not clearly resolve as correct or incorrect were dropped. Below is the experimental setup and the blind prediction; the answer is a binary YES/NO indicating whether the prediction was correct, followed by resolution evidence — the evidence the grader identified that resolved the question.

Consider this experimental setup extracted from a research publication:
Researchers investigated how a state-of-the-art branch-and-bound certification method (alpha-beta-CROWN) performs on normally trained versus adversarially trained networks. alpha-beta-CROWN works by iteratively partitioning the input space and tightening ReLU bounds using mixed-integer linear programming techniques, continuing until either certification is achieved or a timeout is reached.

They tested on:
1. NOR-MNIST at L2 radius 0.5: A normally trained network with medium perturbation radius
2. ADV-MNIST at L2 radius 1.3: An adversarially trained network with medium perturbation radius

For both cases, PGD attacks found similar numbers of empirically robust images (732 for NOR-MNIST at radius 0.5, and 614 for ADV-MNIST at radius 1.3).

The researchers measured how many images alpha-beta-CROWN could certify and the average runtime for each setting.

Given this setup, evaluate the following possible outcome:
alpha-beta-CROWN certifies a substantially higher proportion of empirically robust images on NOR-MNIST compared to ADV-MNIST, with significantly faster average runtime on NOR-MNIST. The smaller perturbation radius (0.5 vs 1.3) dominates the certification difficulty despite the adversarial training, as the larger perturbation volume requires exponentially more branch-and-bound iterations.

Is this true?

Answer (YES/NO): NO